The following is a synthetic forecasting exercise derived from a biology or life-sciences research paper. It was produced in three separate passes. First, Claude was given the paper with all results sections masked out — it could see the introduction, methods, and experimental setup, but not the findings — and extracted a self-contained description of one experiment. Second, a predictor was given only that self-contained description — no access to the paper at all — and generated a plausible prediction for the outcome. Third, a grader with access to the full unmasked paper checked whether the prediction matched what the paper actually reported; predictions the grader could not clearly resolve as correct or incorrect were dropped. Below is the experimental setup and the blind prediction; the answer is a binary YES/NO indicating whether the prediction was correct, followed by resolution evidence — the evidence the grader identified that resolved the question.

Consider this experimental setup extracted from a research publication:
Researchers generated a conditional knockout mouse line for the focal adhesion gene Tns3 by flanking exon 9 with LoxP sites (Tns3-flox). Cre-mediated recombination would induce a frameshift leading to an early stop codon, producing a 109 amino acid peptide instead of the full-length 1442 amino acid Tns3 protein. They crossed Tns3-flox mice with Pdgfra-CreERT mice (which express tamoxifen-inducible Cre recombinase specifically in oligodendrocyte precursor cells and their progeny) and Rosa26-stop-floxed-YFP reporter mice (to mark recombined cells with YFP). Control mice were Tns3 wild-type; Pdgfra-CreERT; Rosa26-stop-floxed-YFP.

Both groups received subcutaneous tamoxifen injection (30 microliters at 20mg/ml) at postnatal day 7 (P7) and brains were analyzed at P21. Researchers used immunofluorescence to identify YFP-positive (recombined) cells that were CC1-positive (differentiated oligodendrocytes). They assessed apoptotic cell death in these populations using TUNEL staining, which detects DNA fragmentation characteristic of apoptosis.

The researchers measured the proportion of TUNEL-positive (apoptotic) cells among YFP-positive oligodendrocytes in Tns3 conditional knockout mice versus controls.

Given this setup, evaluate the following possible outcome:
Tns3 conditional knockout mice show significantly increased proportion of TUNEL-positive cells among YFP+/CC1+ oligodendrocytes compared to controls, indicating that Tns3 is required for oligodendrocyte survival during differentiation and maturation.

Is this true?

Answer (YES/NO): YES